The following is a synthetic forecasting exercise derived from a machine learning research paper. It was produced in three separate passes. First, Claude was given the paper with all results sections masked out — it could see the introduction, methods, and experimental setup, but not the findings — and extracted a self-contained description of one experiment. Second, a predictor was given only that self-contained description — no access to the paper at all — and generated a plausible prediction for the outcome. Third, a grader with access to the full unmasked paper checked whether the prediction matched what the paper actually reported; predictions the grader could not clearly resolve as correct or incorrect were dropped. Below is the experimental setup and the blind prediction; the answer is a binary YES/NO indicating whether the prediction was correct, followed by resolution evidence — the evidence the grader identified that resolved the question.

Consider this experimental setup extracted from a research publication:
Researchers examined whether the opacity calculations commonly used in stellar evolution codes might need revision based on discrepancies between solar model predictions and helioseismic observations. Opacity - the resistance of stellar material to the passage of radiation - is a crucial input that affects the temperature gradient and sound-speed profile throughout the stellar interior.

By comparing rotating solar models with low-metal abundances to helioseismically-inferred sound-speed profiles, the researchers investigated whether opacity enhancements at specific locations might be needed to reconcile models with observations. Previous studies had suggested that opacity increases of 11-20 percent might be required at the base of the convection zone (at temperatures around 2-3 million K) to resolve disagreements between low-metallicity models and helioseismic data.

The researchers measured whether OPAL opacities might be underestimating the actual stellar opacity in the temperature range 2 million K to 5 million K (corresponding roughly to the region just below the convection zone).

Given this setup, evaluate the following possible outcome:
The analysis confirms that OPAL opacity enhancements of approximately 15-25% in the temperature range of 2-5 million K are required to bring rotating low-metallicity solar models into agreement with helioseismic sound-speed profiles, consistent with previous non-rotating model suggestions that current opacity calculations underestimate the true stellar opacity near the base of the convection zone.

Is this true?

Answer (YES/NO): NO